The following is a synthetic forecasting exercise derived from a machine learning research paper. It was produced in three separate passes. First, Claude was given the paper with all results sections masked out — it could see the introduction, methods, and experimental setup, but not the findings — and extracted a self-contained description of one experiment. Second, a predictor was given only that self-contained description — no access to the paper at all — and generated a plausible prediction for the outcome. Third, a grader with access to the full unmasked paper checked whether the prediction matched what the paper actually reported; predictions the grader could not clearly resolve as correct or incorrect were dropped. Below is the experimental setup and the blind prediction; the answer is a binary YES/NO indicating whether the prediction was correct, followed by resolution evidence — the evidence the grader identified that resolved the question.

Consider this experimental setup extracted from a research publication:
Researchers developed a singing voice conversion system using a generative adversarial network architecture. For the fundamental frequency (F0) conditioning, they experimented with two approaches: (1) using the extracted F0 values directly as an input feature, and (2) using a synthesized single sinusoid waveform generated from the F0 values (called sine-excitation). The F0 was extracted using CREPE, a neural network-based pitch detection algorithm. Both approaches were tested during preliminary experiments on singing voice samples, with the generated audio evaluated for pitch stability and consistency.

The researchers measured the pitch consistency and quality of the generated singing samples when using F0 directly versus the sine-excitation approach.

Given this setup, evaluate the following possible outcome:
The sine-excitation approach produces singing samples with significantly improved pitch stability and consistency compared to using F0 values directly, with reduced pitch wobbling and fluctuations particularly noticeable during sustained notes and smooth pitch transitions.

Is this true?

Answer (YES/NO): NO